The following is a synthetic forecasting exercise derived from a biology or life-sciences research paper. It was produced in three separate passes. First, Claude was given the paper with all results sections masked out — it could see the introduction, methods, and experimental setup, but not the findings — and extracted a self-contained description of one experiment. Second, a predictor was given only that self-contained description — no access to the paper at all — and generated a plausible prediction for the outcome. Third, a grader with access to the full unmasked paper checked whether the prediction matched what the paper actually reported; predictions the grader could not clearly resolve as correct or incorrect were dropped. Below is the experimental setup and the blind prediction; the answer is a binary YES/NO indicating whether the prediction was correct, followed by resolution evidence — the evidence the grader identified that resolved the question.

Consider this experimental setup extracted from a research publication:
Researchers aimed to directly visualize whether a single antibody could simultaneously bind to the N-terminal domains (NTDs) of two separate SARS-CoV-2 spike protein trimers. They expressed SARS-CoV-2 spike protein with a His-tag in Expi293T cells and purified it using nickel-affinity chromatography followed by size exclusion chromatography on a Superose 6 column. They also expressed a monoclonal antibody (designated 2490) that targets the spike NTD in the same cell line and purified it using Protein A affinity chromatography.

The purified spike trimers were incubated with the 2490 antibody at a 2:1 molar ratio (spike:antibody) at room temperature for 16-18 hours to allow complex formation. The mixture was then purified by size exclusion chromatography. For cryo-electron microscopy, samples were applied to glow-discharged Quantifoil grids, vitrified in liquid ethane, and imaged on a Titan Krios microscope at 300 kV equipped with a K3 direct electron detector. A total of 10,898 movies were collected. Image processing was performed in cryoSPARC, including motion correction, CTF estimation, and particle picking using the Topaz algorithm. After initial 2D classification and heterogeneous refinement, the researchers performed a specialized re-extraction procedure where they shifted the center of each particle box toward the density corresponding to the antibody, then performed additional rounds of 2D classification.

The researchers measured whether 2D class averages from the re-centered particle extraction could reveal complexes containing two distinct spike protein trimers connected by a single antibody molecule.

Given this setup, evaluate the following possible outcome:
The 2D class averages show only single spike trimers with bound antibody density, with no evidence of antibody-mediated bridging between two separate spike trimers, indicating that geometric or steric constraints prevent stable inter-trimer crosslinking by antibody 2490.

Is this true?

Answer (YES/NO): NO